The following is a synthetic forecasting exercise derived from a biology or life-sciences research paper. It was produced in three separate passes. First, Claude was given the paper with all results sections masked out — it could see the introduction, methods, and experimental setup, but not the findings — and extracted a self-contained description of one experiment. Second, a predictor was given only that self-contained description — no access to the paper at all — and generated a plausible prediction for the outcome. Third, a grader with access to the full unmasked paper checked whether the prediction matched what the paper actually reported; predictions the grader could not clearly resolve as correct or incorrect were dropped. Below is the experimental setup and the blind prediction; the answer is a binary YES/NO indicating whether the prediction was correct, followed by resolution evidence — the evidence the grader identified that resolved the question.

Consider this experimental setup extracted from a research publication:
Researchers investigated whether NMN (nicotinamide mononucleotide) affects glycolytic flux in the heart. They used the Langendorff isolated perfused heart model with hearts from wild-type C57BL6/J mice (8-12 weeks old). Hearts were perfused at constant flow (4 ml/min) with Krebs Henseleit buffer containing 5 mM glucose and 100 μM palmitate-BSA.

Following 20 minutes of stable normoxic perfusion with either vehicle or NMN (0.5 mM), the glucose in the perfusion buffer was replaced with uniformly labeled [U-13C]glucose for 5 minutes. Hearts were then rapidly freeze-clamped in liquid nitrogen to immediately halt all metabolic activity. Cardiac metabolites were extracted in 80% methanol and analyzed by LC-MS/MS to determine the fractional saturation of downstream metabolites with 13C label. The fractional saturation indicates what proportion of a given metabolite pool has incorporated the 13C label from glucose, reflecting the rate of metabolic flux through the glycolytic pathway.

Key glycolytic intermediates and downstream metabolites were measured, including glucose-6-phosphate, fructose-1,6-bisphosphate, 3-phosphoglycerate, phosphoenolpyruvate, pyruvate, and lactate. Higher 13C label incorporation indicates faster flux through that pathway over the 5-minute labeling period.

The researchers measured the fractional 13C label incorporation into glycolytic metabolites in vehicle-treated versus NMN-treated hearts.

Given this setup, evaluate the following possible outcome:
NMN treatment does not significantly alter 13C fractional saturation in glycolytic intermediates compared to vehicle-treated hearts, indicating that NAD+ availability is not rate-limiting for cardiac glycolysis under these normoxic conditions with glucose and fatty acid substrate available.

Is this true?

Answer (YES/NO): NO